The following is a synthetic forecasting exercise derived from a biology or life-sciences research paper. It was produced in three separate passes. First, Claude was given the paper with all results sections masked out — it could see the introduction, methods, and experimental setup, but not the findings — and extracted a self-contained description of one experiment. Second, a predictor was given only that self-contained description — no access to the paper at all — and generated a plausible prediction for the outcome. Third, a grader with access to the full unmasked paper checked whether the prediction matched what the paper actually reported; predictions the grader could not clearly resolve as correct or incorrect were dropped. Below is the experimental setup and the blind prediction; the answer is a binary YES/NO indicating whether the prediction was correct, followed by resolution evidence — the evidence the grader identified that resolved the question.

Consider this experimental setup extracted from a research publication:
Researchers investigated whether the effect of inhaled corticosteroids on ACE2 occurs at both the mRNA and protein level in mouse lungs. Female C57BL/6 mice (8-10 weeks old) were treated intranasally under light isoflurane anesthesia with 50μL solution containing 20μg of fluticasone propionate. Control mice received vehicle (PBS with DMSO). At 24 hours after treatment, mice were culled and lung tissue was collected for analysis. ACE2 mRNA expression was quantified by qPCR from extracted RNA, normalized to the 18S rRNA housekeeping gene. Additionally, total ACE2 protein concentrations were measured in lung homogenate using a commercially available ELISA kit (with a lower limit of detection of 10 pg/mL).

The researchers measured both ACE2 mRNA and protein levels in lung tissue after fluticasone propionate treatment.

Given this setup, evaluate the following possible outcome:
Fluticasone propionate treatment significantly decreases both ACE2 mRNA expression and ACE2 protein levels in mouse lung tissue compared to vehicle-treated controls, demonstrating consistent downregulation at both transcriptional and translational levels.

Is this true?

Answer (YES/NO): YES